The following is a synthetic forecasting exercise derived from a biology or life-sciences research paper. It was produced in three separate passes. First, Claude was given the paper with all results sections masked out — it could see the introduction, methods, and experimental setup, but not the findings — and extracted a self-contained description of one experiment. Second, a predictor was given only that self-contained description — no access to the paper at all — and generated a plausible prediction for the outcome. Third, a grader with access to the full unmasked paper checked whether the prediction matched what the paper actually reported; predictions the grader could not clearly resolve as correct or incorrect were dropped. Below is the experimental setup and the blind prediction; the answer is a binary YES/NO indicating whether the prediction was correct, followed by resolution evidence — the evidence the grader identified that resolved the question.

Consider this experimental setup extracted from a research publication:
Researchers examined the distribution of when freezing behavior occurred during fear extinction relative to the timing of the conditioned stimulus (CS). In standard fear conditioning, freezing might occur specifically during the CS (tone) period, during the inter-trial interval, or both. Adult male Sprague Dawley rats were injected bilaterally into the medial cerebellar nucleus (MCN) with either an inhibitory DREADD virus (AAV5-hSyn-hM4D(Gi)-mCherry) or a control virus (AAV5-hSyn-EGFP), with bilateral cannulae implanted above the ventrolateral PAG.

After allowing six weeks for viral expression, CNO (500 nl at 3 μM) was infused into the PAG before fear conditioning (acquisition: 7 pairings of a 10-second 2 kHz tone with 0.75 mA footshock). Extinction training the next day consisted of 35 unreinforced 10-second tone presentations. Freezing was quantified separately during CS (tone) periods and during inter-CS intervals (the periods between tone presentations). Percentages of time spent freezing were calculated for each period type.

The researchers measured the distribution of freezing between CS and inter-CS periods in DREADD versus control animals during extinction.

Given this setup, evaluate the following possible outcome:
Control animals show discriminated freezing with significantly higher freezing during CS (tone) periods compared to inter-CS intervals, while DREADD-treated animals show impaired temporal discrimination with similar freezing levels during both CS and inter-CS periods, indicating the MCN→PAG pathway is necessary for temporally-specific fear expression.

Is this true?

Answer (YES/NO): NO